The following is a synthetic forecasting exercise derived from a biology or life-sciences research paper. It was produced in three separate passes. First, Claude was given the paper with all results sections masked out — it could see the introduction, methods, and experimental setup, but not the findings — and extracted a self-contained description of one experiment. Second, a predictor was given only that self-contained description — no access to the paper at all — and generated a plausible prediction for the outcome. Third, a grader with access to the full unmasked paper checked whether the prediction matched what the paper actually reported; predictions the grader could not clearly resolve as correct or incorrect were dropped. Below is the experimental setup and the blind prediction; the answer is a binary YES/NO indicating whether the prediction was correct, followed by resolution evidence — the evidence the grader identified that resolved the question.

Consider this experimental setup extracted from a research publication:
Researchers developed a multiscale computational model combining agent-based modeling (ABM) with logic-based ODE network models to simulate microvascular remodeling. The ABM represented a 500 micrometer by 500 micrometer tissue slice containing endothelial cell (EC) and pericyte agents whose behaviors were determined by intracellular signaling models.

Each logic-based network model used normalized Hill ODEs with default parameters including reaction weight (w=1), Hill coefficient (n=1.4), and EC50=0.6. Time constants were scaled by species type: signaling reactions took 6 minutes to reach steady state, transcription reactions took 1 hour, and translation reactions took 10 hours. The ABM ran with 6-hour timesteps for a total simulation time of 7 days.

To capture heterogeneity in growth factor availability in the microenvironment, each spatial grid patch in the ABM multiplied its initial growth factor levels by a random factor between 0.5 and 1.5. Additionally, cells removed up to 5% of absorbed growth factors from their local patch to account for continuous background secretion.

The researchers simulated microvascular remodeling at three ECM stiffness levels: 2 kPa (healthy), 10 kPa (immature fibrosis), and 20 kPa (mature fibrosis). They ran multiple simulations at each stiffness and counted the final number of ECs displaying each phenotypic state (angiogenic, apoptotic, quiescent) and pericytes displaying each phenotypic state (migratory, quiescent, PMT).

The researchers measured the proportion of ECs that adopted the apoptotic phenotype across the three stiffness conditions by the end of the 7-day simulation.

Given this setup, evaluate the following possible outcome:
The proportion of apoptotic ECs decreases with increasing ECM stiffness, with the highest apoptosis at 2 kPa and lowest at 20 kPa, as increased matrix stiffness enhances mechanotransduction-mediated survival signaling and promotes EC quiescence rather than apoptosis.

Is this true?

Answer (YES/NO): NO